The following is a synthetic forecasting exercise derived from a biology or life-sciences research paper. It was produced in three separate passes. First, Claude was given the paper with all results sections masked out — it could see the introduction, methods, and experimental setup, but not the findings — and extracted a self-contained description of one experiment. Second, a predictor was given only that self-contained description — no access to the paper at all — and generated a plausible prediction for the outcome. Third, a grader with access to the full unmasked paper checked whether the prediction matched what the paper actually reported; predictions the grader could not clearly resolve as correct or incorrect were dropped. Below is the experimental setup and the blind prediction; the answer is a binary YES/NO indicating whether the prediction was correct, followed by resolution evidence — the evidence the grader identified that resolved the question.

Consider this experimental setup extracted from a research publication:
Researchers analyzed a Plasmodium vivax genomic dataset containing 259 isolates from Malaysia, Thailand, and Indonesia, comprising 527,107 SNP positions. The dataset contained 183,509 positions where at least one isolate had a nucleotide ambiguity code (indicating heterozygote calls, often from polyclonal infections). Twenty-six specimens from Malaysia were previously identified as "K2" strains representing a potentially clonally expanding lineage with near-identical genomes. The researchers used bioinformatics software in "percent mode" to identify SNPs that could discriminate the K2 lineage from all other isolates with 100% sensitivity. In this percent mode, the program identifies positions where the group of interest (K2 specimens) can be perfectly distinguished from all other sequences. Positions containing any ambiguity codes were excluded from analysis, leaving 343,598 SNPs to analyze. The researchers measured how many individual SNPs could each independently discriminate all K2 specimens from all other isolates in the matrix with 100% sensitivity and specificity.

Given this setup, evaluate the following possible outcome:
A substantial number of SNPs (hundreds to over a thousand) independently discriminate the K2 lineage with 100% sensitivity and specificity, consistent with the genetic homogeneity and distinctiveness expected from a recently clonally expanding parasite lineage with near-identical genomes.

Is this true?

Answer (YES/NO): NO